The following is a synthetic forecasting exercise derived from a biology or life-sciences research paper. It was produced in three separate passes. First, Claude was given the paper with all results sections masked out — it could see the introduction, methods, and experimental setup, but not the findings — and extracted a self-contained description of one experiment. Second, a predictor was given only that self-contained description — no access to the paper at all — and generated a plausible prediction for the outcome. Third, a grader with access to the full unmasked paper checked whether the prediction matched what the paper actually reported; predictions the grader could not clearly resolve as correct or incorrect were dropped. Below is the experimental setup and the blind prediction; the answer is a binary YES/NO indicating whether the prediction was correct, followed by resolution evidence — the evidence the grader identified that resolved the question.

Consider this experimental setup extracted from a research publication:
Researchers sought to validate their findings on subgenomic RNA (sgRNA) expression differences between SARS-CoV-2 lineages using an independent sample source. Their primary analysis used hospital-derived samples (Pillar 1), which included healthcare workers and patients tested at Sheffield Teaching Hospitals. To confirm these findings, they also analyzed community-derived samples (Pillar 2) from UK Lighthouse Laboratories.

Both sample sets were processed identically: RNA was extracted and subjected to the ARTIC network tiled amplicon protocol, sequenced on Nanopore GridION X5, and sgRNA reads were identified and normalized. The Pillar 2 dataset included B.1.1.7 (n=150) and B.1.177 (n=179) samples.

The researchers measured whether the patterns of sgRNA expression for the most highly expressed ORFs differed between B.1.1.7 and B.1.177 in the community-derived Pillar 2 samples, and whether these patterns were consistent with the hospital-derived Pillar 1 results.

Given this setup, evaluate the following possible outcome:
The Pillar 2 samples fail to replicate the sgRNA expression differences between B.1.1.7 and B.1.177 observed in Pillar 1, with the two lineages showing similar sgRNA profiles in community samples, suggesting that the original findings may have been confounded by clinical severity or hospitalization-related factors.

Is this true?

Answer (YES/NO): NO